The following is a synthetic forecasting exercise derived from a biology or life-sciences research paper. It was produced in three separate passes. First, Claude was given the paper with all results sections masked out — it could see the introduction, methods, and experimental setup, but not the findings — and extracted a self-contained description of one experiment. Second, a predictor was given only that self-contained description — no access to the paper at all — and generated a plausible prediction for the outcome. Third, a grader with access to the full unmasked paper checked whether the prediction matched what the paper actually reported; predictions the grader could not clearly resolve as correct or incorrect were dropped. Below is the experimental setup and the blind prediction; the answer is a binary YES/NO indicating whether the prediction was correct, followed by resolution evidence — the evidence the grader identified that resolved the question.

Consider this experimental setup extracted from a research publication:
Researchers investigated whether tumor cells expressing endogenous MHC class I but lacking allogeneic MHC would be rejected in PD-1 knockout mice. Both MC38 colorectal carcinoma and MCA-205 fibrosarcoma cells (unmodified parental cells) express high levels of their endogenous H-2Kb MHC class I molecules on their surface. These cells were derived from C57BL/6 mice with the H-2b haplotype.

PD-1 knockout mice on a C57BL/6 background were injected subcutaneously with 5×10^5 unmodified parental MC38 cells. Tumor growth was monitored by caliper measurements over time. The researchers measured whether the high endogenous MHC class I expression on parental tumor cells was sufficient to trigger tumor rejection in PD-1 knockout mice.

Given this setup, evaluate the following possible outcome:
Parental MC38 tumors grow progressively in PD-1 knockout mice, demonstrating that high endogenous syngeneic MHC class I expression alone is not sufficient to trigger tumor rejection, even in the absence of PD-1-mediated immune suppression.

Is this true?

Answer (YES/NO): YES